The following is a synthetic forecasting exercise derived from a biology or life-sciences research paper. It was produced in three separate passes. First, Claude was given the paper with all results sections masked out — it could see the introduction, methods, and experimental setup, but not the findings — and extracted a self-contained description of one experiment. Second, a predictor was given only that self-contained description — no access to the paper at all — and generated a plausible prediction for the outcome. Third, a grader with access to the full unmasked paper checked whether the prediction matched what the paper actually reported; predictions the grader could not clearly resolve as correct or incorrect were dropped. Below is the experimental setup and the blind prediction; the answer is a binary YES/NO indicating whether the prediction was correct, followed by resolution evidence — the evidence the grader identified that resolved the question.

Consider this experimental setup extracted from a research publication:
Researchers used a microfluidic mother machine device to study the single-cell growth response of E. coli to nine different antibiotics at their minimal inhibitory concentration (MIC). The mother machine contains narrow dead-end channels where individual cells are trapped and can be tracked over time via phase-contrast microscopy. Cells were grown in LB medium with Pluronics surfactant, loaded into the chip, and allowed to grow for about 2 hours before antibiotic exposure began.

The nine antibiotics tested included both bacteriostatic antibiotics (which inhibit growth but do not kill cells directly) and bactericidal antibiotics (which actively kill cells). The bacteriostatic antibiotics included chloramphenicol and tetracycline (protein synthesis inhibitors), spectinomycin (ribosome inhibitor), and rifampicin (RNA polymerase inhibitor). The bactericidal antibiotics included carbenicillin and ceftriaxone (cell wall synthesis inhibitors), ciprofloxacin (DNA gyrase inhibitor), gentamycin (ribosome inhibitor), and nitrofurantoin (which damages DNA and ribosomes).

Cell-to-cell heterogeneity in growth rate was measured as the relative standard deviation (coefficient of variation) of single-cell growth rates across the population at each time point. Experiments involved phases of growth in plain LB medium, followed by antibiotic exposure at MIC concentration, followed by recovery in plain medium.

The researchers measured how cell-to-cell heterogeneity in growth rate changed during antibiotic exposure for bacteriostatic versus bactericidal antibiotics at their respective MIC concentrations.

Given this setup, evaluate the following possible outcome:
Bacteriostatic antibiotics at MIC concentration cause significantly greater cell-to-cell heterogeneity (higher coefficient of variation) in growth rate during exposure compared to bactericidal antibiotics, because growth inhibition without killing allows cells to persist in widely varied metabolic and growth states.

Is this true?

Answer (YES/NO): NO